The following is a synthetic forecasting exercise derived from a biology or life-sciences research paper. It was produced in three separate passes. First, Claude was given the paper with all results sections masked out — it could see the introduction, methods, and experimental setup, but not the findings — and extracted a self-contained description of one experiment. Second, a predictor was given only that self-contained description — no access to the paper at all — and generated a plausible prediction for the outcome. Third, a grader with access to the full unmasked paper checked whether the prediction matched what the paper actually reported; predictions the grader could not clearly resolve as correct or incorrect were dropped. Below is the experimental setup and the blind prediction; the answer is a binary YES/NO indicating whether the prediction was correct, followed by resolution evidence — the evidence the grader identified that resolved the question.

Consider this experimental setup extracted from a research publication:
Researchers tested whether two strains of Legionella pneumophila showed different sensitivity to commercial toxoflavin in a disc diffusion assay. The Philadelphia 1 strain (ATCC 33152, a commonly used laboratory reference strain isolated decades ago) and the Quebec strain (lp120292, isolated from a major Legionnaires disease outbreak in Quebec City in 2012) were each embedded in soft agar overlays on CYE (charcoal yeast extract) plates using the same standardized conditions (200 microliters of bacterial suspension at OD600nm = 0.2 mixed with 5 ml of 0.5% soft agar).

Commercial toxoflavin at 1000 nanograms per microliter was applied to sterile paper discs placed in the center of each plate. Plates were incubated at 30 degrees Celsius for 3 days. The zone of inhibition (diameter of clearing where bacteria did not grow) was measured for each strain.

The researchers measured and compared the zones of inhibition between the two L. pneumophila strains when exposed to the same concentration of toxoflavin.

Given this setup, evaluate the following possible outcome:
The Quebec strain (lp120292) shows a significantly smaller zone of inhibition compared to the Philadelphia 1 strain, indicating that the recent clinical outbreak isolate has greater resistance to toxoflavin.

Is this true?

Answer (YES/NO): NO